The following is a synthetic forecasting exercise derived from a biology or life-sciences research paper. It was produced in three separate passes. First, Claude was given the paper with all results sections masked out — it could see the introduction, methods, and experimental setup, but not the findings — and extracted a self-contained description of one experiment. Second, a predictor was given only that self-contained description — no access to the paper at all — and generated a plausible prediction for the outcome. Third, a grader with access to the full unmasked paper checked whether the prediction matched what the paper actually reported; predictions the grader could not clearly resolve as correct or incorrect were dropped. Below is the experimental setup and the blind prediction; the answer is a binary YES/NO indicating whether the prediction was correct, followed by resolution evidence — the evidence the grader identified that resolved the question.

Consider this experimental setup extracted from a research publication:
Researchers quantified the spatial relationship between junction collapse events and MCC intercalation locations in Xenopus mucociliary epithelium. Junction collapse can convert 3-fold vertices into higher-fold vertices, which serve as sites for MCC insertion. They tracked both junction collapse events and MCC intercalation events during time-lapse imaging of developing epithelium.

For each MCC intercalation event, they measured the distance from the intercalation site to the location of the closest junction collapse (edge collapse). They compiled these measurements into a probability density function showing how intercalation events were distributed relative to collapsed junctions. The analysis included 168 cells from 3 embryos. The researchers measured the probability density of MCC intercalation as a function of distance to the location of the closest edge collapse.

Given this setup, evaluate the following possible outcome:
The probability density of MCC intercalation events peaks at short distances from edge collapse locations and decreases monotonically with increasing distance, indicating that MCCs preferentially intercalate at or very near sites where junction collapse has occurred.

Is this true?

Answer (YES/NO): YES